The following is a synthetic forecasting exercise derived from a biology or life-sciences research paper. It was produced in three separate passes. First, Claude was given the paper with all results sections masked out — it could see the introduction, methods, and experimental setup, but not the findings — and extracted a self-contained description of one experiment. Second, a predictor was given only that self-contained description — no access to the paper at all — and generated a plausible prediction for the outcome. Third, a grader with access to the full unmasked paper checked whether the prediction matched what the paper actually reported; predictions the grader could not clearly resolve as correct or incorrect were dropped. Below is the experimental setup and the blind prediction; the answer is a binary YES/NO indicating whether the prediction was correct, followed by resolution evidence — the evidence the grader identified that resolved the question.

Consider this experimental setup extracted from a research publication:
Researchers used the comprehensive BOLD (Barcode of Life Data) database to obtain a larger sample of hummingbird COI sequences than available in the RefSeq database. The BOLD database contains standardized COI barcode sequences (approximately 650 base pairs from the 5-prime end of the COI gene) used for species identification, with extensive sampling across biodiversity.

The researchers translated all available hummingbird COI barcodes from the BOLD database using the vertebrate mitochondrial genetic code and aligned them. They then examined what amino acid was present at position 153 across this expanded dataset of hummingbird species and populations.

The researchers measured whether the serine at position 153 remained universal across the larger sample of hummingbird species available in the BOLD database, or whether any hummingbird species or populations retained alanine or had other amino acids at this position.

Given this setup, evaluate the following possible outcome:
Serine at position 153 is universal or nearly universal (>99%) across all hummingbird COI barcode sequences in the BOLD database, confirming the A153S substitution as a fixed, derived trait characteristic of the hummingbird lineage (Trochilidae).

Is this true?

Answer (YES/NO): YES